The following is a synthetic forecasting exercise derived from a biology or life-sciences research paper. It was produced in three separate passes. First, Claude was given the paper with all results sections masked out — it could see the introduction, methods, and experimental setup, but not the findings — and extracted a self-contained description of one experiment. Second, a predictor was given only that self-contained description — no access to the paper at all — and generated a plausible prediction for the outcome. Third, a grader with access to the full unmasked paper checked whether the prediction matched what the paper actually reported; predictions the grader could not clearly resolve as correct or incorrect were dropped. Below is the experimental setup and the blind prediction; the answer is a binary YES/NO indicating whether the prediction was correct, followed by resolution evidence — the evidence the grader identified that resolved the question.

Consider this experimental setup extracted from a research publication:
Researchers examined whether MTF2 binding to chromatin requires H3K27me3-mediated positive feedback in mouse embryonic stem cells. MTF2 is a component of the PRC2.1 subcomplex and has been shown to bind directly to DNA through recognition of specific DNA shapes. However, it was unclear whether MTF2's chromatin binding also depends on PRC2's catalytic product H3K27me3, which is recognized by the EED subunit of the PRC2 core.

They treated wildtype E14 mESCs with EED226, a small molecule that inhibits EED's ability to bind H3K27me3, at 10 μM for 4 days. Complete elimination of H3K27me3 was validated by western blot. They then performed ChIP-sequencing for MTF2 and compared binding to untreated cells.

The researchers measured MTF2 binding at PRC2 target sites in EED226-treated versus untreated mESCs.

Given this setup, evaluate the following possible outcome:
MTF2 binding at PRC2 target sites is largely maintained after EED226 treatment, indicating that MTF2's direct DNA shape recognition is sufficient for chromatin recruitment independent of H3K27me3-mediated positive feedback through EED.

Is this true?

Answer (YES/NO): YES